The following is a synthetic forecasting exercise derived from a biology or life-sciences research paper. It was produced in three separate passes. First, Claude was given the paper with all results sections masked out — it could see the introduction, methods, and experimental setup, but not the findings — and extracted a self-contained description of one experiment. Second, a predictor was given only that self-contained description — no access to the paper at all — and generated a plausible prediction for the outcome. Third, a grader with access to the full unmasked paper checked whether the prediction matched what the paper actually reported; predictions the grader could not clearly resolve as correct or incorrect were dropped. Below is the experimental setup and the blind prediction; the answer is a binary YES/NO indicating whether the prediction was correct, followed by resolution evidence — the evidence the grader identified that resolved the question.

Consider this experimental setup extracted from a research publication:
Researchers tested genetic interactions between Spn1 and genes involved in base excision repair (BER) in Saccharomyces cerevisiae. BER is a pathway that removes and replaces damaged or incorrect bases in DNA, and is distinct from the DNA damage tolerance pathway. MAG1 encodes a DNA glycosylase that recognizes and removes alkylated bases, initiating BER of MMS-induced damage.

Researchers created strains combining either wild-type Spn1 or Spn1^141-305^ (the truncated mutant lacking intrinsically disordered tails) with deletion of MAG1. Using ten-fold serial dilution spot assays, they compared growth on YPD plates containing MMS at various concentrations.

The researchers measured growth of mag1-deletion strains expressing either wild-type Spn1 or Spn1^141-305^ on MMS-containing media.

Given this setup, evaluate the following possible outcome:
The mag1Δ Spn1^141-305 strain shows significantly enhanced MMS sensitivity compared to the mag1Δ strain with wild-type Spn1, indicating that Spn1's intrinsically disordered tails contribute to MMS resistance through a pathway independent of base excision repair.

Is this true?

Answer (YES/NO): NO